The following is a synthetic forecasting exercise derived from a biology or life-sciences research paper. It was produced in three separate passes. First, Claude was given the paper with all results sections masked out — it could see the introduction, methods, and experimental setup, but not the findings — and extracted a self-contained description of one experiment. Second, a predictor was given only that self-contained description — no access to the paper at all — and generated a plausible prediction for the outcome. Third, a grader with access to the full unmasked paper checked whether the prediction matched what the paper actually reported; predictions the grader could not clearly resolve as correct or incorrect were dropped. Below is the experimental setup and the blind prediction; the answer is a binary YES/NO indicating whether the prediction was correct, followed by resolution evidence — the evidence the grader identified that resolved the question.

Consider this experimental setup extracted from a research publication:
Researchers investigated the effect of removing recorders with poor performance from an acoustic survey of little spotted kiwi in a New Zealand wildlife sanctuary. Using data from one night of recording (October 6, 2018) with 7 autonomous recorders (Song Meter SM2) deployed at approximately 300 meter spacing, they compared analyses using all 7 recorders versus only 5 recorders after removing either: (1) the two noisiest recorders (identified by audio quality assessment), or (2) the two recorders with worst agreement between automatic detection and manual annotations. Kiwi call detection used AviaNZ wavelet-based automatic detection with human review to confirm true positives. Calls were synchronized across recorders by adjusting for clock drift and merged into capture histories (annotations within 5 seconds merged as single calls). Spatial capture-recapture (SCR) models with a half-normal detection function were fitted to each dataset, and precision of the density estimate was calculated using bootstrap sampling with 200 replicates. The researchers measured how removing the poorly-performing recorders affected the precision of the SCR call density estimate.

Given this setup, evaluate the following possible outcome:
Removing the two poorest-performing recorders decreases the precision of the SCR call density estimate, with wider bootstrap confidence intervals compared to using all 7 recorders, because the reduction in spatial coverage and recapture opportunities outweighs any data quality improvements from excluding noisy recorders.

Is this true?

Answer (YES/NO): YES